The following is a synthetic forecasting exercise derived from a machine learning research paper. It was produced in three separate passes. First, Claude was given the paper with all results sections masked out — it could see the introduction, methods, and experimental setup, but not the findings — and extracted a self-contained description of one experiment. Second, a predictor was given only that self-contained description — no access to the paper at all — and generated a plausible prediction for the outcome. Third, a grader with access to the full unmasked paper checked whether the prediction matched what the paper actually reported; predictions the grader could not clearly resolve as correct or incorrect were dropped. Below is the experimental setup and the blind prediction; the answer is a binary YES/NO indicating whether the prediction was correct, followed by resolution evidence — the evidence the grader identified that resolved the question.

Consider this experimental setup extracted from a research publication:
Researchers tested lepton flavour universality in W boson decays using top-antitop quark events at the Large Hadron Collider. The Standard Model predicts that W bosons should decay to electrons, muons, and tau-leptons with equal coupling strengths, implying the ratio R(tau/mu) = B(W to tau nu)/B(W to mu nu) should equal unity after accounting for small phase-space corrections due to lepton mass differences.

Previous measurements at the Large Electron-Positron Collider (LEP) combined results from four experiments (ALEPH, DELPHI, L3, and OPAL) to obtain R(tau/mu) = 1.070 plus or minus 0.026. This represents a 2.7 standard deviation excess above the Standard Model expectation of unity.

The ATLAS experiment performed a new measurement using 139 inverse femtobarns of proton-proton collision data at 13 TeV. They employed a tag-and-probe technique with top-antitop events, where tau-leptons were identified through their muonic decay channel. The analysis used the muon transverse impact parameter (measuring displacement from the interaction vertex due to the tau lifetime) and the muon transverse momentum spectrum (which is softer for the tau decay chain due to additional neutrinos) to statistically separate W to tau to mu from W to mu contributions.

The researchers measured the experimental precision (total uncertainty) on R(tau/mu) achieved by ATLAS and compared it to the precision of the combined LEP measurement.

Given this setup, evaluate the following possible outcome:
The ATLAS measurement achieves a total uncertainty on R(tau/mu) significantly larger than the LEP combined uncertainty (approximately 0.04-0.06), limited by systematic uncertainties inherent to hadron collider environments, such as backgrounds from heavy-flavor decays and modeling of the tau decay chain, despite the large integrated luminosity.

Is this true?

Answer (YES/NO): NO